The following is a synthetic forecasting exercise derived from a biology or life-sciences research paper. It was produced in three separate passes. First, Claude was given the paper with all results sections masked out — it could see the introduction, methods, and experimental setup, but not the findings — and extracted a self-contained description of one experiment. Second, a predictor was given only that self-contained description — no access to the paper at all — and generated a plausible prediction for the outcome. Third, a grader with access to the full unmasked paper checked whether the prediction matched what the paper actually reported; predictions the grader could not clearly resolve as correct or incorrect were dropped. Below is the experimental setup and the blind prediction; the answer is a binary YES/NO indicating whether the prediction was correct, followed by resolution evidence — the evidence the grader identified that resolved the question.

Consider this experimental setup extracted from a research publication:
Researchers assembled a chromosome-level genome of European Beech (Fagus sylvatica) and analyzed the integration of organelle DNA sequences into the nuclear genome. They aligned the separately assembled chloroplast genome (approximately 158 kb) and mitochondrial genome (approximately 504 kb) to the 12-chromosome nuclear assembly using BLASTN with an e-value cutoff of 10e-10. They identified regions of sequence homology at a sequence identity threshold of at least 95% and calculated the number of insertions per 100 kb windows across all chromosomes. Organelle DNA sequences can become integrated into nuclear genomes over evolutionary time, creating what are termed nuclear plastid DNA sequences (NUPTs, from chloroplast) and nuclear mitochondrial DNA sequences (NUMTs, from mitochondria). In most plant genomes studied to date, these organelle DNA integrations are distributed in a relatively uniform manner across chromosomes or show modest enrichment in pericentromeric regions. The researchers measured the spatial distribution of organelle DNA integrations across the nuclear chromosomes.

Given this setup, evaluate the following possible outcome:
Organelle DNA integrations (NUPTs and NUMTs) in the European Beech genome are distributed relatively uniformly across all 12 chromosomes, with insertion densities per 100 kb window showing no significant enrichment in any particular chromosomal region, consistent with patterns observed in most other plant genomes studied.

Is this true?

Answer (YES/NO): NO